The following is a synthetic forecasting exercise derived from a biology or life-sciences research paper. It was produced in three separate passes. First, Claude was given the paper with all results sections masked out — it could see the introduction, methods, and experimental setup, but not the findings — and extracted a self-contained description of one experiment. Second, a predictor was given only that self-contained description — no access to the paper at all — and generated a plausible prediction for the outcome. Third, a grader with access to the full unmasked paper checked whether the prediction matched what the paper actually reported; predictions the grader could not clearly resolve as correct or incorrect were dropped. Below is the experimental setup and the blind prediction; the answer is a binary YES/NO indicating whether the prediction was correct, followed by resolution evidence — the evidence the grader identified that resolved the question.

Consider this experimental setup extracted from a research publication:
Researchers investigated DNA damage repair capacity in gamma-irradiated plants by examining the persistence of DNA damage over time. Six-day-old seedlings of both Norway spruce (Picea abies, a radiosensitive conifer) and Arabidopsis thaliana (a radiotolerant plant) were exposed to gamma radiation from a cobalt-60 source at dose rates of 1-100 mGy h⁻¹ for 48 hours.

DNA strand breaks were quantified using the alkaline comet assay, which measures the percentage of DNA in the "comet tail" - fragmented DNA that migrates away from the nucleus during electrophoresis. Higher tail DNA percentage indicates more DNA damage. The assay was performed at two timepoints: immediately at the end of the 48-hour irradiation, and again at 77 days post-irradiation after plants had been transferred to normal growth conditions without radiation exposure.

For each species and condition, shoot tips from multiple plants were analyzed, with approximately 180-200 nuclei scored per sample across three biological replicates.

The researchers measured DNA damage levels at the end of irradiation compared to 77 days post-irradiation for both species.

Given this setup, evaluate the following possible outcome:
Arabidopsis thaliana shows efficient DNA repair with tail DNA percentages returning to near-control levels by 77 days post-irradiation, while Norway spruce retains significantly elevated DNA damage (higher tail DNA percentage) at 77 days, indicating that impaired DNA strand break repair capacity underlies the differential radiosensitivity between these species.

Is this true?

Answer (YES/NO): NO